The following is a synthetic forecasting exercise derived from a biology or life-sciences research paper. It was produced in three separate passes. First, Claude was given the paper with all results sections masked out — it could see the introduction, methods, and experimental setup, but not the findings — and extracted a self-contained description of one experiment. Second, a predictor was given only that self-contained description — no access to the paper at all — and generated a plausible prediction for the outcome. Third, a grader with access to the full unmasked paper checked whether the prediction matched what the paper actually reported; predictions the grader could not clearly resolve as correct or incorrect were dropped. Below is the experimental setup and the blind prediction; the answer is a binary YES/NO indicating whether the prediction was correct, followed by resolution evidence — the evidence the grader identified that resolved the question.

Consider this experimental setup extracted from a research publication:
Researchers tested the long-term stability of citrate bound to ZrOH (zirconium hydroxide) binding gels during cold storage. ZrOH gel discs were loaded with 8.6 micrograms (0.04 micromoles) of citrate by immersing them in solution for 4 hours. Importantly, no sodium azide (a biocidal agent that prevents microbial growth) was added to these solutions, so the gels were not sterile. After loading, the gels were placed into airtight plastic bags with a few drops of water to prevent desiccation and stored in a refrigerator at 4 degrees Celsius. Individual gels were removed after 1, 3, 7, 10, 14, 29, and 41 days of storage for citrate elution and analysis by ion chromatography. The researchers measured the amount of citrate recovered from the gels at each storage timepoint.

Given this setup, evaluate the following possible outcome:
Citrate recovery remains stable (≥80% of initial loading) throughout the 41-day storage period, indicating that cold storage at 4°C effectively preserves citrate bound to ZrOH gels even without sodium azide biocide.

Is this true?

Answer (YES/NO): YES